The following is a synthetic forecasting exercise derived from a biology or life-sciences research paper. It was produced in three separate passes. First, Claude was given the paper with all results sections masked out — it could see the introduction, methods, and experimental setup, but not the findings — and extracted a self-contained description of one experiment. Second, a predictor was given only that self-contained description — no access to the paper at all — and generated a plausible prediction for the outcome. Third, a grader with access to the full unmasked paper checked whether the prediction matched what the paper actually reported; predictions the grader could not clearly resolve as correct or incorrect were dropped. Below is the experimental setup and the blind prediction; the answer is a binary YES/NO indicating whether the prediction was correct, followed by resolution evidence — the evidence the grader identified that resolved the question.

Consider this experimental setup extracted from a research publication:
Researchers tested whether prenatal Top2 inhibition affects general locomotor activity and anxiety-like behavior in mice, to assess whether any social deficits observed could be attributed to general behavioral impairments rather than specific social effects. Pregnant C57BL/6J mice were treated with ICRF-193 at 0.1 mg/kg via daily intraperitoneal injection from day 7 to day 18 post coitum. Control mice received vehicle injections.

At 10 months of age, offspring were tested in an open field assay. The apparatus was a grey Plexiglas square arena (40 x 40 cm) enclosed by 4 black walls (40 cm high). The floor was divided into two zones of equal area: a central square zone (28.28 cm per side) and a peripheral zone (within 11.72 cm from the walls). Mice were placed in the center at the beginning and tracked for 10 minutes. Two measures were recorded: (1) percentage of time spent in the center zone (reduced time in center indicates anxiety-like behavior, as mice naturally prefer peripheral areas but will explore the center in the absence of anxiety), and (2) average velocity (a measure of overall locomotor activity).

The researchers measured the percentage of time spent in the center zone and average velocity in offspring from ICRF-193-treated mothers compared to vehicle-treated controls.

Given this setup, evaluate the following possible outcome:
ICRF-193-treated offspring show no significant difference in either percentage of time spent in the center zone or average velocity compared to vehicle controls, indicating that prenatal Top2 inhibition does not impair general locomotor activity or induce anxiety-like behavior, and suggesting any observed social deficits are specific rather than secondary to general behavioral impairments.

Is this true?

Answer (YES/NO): YES